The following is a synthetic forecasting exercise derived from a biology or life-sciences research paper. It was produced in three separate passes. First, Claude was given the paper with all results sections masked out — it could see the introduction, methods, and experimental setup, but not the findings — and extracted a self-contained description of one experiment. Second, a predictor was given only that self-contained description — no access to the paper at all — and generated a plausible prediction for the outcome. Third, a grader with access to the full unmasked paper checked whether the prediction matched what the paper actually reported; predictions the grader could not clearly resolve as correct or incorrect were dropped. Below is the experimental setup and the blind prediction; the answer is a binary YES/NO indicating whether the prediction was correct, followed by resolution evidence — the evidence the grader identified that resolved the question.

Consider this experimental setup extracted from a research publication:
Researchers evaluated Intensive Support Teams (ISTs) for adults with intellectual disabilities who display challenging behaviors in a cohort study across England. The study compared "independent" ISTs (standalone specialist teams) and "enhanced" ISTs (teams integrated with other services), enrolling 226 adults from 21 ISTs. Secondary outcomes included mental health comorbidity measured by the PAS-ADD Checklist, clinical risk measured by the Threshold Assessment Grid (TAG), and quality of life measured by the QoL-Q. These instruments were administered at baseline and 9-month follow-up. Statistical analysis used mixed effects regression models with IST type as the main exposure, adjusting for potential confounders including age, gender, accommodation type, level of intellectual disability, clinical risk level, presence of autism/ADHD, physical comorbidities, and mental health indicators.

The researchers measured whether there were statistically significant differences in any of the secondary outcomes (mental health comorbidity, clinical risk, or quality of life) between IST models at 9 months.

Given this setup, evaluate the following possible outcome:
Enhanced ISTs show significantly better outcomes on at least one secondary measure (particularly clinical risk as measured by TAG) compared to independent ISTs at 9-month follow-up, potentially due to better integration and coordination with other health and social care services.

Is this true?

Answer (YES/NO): NO